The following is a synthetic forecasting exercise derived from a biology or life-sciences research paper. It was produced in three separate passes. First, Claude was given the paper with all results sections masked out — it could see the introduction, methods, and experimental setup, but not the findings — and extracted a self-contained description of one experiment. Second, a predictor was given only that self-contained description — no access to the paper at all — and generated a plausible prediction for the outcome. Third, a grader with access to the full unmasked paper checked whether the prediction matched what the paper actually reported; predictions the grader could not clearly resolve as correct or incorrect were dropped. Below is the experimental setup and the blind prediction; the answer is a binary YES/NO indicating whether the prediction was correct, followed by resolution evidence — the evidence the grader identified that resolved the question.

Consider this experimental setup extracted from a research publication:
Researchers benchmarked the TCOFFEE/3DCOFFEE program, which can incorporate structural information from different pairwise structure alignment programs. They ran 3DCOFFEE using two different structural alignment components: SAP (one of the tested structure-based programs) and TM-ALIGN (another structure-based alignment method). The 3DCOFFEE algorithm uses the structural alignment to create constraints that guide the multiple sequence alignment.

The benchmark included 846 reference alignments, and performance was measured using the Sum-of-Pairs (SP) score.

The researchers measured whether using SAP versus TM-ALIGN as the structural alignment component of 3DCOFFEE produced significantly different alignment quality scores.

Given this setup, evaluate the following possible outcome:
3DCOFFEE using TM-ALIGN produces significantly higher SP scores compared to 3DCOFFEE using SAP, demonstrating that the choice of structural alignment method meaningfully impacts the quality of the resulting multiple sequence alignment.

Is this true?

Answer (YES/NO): YES